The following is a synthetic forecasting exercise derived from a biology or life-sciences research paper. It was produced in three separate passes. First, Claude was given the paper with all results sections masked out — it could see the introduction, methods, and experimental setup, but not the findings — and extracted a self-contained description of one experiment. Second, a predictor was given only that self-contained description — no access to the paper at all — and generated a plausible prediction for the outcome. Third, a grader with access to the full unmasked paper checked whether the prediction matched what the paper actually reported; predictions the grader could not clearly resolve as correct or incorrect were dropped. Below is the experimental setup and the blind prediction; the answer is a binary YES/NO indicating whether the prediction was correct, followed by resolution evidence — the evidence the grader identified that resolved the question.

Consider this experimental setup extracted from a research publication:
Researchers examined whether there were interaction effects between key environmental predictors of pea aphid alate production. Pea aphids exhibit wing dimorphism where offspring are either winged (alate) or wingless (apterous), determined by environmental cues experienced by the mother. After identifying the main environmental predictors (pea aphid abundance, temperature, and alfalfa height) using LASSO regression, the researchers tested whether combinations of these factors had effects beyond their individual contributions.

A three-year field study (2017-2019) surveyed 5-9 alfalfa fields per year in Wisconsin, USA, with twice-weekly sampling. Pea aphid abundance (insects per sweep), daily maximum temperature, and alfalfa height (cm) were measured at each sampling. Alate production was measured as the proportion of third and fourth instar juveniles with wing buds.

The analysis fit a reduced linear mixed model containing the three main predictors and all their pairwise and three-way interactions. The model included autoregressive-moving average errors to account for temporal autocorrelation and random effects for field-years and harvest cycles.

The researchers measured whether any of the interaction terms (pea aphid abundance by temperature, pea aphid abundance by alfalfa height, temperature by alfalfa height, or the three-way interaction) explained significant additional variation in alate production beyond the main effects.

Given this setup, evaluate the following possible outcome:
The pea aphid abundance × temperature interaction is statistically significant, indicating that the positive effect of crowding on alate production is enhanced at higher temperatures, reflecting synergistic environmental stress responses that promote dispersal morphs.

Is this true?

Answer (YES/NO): NO